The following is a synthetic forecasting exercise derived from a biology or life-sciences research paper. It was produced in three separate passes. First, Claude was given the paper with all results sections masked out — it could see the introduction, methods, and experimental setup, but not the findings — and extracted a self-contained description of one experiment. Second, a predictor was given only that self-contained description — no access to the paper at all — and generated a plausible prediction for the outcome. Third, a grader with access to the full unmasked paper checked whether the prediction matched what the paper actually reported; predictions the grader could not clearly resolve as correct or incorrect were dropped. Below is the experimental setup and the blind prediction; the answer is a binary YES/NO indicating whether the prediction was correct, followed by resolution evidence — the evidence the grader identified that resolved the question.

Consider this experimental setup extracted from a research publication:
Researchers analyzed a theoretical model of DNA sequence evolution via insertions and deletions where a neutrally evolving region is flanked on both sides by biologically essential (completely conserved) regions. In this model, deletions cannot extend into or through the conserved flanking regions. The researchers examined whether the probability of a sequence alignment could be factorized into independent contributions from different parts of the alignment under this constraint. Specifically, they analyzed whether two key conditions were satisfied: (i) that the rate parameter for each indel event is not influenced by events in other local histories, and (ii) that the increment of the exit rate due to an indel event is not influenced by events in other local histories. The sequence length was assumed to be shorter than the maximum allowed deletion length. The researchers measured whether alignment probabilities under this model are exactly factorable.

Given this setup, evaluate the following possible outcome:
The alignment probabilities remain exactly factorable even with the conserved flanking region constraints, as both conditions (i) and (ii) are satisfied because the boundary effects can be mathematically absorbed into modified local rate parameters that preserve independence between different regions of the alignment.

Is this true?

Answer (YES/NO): NO